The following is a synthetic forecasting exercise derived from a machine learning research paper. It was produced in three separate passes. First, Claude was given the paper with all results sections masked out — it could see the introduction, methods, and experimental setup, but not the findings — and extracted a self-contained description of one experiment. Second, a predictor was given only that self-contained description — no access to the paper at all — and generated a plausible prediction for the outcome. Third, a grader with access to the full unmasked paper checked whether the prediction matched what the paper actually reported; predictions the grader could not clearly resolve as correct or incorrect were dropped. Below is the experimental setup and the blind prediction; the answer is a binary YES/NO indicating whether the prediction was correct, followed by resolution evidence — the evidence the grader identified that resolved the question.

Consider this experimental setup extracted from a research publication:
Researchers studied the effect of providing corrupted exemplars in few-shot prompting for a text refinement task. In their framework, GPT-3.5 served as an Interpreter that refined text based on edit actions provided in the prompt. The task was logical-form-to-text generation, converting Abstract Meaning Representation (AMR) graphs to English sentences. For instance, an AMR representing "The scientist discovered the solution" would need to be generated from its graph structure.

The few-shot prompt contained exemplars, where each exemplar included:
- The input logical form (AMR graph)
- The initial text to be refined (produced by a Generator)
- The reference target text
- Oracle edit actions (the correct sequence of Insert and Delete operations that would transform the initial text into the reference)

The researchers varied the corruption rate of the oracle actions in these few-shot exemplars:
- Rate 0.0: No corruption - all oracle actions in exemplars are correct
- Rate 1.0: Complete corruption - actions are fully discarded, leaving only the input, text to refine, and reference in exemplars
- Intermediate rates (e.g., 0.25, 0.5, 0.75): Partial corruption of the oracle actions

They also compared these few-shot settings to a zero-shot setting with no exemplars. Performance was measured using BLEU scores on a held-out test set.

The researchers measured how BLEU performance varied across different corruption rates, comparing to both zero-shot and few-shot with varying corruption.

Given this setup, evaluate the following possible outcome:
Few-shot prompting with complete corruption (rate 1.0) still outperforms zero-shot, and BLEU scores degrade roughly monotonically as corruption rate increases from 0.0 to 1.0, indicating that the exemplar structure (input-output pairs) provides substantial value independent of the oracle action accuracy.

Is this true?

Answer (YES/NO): NO